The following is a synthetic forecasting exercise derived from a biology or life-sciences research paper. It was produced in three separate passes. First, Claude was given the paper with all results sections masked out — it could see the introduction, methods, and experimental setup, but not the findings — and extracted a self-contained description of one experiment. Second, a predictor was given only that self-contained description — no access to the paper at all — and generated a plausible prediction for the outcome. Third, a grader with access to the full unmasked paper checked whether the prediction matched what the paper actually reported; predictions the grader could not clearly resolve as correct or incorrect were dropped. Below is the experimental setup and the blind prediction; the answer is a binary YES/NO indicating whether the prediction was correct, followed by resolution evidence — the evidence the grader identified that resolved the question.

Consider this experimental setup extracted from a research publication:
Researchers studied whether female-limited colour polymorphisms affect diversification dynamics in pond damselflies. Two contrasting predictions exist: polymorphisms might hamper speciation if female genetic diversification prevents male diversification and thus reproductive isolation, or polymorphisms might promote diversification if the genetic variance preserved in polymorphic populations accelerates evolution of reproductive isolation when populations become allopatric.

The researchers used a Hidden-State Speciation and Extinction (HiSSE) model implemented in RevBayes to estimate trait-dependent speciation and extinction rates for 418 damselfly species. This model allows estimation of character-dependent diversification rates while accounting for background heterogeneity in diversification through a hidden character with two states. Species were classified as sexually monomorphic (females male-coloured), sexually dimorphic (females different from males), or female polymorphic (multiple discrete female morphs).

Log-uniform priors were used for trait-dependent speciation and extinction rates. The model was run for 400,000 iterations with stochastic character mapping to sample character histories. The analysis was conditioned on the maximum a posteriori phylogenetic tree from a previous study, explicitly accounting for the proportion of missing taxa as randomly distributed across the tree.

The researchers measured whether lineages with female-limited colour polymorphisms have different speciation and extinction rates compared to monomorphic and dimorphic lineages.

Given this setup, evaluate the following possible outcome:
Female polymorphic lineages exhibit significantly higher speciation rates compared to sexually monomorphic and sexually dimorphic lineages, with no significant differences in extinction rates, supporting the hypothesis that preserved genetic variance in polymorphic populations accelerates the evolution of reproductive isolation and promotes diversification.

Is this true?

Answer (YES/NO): NO